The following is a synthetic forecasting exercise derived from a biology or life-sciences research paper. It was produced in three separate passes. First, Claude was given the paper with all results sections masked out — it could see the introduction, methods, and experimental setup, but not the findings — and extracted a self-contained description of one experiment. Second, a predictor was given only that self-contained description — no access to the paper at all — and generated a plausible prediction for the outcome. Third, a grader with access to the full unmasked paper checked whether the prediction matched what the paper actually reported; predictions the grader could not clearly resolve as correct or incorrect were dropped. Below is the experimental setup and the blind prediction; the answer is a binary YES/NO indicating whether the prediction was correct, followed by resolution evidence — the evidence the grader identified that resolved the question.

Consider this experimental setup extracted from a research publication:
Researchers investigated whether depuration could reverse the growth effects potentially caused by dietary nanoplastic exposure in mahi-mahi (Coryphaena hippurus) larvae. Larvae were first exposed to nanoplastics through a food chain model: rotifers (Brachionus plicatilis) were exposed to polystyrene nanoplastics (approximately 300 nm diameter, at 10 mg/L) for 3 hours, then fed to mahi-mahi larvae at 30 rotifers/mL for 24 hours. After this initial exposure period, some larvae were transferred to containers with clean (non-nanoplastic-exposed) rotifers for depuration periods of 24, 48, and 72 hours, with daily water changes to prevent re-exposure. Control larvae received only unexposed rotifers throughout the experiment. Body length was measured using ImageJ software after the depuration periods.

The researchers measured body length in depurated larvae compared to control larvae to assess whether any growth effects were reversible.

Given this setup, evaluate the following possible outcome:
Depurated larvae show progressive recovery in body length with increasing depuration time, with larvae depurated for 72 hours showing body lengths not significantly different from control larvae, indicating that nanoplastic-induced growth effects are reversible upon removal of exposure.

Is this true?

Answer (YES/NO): NO